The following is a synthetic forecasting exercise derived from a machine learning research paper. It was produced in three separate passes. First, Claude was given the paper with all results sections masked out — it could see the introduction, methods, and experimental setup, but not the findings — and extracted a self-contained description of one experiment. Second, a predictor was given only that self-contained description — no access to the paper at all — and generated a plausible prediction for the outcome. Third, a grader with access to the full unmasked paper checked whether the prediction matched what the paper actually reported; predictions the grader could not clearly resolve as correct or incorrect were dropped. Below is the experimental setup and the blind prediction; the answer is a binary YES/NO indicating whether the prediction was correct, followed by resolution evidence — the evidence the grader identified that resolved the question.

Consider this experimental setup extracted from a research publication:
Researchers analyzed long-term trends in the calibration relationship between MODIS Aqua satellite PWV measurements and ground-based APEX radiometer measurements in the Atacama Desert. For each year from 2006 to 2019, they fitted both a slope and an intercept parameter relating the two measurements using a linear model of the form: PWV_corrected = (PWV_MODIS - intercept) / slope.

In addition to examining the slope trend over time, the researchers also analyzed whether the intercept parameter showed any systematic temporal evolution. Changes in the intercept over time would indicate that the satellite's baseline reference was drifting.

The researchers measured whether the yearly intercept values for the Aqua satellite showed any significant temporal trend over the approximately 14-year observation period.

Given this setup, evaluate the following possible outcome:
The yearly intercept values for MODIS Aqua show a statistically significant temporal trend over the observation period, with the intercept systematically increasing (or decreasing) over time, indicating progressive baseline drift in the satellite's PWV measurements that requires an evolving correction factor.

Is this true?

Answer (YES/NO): NO